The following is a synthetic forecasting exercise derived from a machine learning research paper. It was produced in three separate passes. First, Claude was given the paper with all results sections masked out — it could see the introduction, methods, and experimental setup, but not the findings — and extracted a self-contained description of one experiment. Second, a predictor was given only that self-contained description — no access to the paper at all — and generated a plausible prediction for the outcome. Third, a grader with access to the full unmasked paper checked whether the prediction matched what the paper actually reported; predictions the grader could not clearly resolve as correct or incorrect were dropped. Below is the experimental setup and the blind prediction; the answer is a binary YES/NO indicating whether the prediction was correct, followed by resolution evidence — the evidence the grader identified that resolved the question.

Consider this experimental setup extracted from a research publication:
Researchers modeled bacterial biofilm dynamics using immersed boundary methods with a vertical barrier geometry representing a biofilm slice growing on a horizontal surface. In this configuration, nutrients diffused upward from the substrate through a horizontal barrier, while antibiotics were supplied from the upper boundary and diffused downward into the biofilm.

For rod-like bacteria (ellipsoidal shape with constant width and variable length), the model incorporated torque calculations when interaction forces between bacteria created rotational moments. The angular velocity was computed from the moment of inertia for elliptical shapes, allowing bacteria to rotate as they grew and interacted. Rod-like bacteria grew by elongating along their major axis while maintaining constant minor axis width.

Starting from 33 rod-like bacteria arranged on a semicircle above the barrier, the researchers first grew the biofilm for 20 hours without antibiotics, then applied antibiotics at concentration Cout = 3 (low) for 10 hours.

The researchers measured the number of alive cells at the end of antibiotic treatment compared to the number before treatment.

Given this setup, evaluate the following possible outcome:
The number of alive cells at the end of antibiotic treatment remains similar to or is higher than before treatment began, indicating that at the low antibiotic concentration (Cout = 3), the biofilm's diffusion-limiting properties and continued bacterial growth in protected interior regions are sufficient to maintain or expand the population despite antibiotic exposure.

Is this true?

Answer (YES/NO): NO